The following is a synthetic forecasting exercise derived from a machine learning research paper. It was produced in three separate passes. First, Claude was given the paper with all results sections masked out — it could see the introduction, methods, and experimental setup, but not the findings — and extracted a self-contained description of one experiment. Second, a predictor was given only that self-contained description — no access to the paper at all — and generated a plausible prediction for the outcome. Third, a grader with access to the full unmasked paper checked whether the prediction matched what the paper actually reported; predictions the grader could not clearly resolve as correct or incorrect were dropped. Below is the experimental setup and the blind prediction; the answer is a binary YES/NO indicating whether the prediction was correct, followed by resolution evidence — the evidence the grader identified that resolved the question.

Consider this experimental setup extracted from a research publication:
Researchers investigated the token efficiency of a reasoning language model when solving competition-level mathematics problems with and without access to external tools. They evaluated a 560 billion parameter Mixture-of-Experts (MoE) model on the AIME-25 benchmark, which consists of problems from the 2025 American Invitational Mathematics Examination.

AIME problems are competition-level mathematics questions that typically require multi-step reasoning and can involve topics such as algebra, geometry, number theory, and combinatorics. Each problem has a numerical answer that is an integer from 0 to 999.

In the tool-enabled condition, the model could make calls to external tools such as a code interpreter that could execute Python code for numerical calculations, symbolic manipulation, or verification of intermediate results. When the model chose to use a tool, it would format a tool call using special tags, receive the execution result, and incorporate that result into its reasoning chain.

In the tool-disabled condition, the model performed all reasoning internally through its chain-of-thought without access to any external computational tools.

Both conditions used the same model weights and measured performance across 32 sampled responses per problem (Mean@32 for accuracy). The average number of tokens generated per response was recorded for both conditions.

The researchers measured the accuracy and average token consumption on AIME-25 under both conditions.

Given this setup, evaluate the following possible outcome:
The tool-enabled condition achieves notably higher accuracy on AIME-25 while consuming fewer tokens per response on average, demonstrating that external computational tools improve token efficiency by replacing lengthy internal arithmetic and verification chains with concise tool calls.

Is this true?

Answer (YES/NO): NO